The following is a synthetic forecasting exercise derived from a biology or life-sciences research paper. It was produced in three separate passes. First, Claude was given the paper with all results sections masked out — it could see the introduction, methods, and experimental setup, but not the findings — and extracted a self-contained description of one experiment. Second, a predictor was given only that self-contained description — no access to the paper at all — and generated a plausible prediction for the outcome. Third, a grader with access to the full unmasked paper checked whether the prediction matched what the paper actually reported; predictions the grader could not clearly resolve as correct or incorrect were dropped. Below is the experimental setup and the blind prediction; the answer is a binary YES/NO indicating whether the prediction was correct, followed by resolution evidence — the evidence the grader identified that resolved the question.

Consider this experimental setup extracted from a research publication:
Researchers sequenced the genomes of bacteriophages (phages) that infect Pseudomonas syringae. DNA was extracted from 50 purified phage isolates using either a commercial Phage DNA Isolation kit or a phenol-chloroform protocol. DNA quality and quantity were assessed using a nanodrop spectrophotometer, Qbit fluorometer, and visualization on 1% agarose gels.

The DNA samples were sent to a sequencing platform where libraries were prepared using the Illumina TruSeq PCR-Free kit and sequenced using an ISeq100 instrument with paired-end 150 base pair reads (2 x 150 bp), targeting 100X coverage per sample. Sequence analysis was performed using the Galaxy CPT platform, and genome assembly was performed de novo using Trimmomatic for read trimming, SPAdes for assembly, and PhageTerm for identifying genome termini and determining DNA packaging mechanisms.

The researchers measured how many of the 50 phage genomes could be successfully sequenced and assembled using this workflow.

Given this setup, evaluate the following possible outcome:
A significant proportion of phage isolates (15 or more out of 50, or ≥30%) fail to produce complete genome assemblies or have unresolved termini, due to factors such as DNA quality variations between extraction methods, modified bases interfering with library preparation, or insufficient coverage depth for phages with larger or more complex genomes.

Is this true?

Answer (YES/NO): YES